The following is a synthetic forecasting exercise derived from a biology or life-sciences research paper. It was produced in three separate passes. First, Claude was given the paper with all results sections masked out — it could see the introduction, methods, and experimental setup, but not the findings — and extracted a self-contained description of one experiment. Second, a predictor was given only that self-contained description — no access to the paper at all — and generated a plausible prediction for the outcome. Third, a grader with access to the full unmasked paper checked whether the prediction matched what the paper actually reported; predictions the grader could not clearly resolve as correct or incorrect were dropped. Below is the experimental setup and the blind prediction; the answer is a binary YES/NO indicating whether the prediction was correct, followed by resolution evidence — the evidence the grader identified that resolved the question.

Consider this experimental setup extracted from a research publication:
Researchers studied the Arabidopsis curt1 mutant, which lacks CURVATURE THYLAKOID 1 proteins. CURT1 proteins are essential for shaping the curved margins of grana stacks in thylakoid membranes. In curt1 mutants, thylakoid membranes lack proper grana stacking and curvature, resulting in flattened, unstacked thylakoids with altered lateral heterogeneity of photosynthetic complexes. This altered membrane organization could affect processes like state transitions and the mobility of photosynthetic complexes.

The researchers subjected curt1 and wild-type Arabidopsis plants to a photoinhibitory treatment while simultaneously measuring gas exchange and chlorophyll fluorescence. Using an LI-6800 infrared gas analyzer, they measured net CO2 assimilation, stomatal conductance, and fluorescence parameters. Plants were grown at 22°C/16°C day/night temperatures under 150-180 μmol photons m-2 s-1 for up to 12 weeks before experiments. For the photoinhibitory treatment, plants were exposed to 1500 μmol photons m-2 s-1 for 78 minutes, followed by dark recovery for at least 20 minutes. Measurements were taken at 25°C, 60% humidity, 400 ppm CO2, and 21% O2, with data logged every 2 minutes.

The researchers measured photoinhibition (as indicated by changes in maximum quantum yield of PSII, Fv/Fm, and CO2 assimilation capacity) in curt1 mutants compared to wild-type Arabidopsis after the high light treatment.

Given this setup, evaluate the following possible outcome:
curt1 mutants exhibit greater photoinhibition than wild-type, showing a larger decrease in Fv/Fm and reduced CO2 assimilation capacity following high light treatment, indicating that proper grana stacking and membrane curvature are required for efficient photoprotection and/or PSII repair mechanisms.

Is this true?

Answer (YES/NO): NO